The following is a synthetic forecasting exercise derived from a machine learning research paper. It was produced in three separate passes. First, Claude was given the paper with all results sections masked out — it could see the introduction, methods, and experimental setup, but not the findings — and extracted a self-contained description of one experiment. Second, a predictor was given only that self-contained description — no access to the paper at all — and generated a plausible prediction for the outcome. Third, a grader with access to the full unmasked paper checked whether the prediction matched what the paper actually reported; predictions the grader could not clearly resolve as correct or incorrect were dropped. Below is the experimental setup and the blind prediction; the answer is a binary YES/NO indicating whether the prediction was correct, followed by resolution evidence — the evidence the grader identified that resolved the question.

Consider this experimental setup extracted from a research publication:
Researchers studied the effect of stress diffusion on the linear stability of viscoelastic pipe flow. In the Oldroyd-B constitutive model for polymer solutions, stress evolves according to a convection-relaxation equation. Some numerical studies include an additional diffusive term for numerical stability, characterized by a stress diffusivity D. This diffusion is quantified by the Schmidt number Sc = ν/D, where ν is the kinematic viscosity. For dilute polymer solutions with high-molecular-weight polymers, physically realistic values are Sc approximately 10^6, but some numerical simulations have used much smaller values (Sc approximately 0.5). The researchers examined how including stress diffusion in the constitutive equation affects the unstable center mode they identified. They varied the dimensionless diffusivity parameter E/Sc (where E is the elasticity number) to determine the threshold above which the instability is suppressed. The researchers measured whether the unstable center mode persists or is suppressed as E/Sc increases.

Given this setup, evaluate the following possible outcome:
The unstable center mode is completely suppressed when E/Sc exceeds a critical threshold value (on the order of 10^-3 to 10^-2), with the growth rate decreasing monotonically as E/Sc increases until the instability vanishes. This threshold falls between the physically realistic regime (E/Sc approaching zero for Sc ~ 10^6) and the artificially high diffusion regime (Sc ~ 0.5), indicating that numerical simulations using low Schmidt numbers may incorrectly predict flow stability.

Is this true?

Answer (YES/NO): NO